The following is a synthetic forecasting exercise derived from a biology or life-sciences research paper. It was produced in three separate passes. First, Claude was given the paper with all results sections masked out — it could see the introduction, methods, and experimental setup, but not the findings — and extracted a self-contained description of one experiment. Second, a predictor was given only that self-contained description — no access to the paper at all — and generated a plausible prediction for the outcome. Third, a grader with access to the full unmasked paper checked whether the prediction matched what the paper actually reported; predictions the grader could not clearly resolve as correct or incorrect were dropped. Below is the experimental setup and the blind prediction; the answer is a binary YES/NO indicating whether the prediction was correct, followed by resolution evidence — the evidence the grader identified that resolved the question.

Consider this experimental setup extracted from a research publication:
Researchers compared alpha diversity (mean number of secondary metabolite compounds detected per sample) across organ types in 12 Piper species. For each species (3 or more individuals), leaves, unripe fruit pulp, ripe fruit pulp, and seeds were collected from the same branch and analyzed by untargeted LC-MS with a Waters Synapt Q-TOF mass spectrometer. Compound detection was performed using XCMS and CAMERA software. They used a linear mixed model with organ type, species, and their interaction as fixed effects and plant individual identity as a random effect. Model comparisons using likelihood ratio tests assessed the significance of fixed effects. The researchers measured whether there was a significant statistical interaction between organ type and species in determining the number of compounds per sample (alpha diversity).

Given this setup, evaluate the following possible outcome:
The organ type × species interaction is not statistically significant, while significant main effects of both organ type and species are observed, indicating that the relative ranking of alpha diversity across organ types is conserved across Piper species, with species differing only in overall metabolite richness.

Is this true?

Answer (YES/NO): NO